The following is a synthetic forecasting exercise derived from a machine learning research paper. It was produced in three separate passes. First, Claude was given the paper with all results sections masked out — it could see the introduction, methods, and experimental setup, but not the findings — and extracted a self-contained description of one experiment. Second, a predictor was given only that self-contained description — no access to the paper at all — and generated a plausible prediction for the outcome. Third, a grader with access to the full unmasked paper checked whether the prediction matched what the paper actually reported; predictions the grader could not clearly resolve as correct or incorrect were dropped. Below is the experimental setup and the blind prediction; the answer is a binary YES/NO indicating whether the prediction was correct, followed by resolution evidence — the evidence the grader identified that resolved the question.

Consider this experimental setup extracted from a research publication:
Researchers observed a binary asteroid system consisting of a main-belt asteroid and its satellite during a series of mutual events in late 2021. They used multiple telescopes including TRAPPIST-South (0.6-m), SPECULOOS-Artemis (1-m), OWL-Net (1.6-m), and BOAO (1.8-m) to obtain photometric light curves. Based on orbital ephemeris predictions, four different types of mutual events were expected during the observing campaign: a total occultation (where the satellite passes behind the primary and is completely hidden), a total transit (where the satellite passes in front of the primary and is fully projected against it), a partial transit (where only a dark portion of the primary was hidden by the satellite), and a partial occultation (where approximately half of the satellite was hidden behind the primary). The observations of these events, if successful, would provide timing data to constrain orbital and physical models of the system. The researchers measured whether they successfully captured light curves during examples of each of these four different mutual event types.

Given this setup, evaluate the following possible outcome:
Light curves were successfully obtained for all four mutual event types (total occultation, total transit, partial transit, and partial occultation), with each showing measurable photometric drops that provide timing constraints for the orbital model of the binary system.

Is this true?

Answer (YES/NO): YES